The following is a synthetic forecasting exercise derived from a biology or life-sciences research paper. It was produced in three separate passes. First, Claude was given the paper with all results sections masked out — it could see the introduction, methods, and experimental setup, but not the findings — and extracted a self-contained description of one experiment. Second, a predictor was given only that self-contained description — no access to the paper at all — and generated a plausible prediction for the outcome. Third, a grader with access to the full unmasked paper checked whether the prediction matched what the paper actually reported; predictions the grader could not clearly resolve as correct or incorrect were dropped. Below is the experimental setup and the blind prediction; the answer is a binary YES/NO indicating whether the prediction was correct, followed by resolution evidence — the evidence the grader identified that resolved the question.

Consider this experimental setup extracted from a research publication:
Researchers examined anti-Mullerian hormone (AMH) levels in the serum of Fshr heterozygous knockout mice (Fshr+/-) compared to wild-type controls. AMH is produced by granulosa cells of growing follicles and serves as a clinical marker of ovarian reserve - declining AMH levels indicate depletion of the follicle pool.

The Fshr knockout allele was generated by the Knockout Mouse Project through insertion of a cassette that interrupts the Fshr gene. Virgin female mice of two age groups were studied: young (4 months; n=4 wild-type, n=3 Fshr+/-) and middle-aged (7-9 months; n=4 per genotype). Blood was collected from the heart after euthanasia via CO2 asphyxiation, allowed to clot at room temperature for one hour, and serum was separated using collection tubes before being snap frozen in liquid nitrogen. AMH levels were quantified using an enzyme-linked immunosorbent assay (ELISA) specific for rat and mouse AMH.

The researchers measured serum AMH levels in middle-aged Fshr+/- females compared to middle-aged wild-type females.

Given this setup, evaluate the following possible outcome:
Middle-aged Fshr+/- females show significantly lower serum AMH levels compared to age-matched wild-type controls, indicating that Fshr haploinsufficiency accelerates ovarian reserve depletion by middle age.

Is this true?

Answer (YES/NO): NO